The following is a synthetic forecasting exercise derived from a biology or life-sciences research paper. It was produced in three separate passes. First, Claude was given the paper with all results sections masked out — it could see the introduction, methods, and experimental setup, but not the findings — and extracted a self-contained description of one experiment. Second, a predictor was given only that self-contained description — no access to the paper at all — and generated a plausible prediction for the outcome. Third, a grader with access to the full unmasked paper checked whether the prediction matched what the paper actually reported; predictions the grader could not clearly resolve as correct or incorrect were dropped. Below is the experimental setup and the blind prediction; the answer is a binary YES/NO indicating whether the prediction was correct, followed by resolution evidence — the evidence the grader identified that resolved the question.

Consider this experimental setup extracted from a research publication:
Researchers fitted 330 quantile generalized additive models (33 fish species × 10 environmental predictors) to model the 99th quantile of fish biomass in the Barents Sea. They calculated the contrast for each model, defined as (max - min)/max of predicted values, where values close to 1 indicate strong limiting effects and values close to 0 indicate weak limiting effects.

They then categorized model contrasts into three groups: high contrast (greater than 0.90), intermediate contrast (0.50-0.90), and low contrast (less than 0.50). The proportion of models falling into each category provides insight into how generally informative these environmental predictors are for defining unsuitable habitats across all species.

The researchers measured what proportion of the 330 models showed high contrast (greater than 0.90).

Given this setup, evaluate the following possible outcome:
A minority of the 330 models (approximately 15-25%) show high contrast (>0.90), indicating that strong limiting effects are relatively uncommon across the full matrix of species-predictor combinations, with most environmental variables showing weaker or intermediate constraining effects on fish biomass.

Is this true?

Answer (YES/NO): NO